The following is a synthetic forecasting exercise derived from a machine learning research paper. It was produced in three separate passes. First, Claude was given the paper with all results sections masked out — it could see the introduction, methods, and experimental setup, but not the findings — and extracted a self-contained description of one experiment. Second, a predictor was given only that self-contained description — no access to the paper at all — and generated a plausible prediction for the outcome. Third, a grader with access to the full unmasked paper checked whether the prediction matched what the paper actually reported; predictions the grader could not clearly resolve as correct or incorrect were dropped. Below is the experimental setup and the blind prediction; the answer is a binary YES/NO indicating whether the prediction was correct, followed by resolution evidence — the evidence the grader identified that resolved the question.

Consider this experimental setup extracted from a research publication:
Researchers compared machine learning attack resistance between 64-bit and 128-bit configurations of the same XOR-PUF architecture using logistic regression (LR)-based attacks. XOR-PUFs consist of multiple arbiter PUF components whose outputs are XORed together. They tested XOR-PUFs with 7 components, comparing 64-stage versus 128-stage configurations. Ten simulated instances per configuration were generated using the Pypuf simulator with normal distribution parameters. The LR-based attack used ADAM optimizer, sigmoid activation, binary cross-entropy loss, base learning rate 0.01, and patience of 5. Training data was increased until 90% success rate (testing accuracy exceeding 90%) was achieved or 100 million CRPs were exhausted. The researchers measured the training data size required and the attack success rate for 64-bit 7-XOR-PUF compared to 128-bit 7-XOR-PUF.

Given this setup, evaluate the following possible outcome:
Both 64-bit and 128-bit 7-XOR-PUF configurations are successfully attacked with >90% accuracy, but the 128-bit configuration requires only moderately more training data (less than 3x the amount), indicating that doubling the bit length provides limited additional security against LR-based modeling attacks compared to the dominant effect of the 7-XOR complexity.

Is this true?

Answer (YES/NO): NO